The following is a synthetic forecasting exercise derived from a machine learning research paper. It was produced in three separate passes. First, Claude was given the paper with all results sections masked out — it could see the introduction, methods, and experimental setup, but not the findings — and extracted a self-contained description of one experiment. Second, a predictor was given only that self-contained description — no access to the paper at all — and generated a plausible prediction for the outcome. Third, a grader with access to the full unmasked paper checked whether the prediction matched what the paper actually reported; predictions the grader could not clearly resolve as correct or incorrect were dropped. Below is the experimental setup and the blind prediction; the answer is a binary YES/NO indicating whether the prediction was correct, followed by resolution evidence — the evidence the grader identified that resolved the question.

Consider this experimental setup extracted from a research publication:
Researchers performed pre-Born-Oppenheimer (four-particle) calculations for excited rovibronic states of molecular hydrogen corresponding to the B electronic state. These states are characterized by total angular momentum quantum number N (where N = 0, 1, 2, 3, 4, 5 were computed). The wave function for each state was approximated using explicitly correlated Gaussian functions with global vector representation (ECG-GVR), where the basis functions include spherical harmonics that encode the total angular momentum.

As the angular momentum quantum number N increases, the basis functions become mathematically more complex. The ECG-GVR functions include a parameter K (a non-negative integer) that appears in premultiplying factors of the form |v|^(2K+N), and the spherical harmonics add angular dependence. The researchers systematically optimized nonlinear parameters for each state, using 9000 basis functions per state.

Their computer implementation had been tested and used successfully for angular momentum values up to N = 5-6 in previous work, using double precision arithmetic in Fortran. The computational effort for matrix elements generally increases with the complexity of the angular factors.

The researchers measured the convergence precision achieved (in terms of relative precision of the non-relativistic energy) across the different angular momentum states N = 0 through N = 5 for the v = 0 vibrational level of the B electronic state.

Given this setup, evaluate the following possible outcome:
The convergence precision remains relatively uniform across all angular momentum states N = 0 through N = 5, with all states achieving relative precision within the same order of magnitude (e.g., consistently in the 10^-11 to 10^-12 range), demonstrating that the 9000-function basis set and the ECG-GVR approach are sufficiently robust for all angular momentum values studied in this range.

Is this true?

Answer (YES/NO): NO